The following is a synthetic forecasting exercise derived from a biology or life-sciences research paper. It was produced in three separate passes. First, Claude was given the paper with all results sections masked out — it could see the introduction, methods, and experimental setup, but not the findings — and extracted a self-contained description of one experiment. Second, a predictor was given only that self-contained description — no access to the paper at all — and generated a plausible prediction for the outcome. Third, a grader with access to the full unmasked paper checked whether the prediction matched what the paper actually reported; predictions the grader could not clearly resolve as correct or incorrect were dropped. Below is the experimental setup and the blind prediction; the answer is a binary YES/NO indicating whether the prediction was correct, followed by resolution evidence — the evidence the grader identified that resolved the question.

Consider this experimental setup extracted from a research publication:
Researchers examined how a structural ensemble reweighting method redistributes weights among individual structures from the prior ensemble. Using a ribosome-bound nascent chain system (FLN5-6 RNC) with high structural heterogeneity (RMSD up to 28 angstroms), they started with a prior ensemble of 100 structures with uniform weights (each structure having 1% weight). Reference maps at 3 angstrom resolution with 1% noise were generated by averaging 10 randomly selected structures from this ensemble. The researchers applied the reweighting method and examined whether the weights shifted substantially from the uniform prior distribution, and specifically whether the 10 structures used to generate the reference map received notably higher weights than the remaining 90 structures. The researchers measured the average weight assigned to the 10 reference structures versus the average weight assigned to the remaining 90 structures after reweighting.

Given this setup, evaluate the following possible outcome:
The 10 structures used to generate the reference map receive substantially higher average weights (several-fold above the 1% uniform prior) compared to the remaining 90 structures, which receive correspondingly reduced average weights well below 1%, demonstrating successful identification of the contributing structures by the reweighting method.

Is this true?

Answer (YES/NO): YES